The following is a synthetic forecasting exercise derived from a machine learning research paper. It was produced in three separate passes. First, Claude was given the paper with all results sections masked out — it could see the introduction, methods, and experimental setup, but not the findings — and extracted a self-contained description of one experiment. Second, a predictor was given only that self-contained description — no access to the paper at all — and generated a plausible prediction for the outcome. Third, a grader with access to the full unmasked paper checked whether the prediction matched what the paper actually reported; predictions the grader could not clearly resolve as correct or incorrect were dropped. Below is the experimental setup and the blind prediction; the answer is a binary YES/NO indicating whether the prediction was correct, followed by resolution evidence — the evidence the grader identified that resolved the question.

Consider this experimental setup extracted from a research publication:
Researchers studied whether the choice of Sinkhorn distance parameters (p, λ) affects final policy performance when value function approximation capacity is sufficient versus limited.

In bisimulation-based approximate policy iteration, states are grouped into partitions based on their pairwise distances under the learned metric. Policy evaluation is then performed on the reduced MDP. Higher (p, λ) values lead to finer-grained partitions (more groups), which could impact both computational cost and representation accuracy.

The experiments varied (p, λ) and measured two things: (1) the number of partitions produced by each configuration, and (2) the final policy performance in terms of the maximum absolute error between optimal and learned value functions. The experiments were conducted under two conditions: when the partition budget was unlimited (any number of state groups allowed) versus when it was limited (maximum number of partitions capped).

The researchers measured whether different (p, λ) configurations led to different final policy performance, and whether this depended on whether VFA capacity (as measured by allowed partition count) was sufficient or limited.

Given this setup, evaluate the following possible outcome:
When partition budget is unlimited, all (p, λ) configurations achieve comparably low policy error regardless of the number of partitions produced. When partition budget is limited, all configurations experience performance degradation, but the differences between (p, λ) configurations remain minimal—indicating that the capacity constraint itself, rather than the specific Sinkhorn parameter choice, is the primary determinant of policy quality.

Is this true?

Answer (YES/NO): NO